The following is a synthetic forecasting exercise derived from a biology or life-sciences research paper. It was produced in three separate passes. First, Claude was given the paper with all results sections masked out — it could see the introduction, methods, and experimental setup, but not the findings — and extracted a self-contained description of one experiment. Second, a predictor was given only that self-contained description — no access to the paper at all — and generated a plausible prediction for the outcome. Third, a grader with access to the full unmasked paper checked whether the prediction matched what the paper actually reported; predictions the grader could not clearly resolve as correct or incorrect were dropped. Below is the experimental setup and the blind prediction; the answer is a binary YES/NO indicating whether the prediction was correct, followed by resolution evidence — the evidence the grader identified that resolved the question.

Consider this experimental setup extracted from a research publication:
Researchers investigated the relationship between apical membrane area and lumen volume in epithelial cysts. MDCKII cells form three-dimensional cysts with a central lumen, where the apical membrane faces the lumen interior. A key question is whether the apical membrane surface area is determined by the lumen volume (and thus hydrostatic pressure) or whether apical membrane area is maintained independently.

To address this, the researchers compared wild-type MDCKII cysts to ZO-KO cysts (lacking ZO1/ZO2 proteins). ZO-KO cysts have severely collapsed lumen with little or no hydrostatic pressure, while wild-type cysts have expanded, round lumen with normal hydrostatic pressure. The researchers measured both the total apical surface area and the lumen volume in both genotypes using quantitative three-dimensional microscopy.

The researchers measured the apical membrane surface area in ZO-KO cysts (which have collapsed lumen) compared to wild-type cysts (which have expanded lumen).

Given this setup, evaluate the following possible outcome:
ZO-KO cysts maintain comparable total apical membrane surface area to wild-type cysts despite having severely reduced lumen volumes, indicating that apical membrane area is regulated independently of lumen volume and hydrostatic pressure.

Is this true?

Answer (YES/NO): YES